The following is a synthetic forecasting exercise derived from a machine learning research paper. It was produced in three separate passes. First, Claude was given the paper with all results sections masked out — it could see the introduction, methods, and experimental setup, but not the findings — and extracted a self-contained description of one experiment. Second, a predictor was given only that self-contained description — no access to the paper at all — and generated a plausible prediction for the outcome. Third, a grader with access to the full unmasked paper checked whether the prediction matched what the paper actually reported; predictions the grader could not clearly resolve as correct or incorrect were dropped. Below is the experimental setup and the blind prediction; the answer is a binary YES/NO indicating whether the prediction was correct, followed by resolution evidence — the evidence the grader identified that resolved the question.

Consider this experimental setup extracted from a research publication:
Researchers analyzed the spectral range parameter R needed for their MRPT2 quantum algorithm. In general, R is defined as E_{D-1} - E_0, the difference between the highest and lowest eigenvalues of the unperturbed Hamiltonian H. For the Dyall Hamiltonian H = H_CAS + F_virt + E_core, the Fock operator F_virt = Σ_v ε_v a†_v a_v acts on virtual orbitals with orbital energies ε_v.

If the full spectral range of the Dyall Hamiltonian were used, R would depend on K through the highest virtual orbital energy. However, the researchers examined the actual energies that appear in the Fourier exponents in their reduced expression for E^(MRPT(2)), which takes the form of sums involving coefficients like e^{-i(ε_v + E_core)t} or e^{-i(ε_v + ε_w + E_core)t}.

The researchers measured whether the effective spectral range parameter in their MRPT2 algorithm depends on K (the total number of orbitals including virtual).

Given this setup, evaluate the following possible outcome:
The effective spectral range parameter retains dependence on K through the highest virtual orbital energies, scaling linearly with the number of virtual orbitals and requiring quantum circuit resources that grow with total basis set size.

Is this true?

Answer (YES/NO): NO